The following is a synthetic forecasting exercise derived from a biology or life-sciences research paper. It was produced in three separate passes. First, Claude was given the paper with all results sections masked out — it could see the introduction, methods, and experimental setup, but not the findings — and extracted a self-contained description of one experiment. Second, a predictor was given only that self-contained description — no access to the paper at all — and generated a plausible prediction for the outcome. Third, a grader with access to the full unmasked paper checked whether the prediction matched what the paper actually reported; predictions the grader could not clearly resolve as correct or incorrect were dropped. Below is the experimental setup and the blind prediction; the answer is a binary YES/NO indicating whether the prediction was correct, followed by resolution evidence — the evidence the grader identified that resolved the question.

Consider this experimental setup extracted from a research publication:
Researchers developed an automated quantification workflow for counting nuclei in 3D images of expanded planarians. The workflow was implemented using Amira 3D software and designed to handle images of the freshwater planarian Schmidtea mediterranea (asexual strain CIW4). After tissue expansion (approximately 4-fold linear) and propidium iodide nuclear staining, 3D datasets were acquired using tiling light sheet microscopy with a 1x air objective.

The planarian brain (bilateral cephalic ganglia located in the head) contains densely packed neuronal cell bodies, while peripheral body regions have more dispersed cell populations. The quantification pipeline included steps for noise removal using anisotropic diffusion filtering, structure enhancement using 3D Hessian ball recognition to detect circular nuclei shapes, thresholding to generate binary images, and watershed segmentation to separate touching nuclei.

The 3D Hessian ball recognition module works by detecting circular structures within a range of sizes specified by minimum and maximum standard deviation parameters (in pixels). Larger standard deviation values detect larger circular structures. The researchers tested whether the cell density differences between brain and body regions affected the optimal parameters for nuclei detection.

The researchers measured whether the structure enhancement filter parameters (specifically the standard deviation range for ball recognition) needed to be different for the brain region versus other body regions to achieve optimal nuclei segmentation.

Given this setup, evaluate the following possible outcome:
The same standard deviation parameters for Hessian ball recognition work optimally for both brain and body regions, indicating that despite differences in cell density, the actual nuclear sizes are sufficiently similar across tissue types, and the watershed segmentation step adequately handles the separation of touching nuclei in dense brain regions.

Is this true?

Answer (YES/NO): NO